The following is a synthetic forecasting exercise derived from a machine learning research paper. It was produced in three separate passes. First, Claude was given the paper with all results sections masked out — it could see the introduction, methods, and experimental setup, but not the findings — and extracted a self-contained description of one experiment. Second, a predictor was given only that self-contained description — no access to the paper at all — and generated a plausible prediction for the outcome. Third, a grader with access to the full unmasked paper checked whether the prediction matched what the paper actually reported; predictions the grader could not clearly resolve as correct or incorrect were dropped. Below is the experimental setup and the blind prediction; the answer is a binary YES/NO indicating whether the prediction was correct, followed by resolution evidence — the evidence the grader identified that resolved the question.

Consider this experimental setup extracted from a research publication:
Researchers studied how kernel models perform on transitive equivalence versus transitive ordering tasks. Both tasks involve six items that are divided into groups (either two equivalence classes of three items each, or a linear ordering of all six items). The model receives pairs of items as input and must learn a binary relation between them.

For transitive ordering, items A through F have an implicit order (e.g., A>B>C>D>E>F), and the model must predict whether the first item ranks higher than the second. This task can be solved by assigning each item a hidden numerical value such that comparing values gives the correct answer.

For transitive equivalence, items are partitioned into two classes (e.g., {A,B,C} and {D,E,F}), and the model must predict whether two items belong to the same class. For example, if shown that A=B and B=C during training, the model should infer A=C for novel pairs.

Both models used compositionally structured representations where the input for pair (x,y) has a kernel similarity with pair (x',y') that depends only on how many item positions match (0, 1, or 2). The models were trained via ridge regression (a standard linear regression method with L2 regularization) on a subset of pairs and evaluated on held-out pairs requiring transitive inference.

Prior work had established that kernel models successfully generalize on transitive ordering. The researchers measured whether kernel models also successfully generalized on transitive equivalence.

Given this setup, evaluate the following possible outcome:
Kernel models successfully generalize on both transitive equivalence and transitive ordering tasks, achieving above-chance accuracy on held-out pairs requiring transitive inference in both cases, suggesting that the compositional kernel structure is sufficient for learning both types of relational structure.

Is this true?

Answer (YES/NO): NO